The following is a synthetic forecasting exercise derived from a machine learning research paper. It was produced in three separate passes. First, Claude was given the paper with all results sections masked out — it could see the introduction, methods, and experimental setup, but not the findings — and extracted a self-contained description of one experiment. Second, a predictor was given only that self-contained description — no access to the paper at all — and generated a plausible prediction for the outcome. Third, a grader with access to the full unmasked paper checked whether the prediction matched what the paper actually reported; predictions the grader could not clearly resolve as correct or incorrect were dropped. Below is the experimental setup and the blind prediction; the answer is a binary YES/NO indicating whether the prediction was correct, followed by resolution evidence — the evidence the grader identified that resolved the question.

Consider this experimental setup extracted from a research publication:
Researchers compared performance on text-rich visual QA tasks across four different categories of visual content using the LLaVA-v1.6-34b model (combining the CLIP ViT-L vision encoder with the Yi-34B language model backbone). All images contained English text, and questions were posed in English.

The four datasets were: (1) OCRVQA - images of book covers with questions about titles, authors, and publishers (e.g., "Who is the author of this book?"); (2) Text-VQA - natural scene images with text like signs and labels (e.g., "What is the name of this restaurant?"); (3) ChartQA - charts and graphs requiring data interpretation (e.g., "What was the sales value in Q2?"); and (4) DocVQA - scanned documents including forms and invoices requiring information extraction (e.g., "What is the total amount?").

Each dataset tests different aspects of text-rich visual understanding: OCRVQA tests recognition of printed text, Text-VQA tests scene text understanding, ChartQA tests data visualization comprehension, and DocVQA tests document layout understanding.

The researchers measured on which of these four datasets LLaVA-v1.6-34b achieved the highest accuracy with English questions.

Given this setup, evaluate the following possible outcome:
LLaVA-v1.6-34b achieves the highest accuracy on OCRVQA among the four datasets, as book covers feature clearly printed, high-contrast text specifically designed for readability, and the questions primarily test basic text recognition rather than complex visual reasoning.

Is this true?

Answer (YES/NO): NO